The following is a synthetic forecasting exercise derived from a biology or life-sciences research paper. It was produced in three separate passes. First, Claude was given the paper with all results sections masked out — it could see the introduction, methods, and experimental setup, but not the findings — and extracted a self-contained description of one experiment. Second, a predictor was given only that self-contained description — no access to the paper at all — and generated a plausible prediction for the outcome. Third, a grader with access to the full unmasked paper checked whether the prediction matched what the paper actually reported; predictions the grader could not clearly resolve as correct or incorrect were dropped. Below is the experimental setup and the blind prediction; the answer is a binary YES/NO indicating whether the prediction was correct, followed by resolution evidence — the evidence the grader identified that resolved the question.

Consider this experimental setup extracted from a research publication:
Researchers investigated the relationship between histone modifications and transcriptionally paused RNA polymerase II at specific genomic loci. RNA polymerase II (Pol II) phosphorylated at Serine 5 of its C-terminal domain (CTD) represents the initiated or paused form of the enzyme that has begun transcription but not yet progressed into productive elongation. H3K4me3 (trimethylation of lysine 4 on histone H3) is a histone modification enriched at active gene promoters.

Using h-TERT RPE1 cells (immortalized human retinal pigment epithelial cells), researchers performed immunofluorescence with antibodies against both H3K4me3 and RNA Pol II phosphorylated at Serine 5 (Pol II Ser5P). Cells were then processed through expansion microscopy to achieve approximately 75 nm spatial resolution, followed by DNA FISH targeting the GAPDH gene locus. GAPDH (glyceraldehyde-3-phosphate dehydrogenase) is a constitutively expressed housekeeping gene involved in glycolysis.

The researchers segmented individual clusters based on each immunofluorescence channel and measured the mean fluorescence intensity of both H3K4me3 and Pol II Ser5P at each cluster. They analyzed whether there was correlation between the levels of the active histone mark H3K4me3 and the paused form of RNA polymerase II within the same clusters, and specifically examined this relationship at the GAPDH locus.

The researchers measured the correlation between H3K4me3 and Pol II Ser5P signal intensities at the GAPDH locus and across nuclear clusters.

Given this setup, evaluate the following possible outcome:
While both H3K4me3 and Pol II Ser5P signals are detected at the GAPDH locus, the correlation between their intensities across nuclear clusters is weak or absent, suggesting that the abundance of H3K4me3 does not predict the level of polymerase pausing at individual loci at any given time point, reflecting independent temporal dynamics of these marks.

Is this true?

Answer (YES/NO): NO